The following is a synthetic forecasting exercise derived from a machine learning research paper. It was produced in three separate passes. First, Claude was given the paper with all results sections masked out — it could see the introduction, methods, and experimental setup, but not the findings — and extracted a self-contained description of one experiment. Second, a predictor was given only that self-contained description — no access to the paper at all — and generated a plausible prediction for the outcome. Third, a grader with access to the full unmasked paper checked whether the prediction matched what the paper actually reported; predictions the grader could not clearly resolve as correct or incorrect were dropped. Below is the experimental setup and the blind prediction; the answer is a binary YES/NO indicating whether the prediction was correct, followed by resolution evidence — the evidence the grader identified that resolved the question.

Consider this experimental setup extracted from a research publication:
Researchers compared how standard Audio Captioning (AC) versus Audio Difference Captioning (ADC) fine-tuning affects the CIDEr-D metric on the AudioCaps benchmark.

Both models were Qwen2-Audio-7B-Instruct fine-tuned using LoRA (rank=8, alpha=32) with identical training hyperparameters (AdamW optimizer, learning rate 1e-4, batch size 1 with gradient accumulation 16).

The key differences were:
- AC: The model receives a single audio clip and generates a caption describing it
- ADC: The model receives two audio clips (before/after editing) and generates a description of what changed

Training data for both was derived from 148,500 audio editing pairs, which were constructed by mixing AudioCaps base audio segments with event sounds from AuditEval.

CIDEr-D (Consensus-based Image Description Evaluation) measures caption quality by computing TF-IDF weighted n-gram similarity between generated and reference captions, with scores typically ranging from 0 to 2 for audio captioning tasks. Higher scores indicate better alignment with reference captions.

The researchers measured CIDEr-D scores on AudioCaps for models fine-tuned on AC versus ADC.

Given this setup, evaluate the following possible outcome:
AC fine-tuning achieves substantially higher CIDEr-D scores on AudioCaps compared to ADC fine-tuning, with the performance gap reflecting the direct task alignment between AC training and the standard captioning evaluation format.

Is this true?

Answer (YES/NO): YES